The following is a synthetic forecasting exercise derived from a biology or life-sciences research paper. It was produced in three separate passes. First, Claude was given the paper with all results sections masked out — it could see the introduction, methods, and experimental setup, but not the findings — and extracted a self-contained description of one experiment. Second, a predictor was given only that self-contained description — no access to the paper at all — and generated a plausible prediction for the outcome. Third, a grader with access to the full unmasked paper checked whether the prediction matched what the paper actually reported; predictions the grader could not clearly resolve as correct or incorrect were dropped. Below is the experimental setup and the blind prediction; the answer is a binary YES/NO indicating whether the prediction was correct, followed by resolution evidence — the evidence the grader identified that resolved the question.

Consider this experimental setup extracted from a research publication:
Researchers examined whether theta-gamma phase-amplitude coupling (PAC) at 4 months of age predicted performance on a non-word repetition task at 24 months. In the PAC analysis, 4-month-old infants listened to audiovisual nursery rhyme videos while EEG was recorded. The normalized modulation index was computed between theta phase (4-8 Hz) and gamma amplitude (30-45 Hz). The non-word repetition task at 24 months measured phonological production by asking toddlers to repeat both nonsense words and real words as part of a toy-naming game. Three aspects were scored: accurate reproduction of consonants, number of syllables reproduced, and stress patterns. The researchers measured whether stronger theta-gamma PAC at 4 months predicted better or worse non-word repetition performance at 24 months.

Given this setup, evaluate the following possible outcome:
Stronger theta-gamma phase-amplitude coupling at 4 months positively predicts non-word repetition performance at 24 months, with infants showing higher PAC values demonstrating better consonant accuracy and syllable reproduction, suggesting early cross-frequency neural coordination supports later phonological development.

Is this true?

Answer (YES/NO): NO